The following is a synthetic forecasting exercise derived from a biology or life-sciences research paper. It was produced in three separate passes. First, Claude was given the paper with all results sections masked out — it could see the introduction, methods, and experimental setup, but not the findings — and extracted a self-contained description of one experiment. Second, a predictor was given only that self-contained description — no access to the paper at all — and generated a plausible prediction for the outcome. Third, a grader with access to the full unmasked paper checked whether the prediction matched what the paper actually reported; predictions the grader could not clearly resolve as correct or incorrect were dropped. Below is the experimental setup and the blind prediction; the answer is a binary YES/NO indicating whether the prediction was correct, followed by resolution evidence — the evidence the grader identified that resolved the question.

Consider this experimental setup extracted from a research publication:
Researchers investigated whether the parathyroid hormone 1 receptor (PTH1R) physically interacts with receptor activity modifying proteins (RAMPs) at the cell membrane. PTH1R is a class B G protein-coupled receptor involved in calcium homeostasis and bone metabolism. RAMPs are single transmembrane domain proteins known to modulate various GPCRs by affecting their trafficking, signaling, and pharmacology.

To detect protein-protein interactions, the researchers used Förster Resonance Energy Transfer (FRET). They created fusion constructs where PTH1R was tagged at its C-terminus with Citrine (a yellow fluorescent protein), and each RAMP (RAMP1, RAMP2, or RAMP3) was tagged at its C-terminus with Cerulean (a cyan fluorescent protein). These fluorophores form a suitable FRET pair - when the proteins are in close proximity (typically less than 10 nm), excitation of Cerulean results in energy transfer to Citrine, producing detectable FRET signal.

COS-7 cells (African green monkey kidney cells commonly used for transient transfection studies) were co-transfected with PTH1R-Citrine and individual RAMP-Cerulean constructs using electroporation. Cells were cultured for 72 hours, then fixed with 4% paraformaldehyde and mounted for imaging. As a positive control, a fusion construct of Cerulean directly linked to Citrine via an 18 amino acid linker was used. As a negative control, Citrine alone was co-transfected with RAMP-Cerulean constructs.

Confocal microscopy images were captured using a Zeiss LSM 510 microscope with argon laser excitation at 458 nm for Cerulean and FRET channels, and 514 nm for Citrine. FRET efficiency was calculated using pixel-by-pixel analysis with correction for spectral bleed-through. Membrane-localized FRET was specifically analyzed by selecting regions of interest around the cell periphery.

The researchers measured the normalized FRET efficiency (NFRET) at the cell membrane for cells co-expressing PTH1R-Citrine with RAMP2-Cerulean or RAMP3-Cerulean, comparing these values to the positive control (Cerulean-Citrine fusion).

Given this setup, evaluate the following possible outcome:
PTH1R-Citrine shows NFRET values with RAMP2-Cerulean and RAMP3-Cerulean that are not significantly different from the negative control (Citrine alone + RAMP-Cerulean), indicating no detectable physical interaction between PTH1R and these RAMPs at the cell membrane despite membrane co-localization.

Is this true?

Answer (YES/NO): NO